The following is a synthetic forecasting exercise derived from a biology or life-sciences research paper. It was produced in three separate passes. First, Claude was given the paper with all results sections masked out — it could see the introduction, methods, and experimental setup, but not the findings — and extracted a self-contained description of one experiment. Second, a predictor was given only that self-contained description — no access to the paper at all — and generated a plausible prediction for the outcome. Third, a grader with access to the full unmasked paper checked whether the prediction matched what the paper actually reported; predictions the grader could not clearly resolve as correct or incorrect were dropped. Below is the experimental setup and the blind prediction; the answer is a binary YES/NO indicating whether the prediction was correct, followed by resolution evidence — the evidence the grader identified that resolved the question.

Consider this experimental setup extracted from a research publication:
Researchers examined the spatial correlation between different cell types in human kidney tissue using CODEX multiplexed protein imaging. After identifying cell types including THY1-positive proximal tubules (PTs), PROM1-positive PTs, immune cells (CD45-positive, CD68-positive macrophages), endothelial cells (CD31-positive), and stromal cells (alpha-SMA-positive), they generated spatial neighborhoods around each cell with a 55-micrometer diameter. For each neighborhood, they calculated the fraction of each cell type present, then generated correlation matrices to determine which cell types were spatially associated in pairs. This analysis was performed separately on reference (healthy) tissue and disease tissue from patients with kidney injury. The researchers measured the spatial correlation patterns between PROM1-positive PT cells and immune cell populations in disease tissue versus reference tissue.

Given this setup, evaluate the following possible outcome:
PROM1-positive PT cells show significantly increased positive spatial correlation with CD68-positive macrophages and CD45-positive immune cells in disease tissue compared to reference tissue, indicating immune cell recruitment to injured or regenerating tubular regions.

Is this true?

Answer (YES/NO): YES